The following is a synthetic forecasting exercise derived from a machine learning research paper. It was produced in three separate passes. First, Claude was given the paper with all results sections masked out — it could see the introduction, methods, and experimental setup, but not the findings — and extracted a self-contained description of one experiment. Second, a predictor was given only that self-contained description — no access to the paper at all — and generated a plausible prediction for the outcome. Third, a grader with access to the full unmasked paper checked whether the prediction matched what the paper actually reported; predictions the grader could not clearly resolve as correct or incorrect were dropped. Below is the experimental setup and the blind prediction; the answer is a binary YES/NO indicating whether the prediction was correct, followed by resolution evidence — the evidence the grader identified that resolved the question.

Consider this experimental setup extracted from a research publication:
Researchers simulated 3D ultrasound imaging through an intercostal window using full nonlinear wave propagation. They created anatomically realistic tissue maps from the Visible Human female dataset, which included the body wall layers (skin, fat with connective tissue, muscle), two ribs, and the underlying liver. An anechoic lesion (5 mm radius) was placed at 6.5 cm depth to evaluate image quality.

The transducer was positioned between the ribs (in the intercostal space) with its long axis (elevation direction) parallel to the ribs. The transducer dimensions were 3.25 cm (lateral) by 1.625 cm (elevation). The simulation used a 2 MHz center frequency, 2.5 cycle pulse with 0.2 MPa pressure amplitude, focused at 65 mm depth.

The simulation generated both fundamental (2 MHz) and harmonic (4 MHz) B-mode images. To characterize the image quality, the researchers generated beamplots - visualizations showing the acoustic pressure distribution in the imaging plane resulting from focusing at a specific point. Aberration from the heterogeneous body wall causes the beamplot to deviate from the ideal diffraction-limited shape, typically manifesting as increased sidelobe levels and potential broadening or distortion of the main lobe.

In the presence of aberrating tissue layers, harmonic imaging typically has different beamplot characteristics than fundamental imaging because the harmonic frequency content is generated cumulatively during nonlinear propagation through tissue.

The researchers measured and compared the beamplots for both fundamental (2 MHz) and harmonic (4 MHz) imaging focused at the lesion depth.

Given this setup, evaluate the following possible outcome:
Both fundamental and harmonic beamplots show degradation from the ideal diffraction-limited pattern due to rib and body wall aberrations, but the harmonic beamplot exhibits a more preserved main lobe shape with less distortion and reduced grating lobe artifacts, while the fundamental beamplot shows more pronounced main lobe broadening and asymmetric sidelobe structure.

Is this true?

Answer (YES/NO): NO